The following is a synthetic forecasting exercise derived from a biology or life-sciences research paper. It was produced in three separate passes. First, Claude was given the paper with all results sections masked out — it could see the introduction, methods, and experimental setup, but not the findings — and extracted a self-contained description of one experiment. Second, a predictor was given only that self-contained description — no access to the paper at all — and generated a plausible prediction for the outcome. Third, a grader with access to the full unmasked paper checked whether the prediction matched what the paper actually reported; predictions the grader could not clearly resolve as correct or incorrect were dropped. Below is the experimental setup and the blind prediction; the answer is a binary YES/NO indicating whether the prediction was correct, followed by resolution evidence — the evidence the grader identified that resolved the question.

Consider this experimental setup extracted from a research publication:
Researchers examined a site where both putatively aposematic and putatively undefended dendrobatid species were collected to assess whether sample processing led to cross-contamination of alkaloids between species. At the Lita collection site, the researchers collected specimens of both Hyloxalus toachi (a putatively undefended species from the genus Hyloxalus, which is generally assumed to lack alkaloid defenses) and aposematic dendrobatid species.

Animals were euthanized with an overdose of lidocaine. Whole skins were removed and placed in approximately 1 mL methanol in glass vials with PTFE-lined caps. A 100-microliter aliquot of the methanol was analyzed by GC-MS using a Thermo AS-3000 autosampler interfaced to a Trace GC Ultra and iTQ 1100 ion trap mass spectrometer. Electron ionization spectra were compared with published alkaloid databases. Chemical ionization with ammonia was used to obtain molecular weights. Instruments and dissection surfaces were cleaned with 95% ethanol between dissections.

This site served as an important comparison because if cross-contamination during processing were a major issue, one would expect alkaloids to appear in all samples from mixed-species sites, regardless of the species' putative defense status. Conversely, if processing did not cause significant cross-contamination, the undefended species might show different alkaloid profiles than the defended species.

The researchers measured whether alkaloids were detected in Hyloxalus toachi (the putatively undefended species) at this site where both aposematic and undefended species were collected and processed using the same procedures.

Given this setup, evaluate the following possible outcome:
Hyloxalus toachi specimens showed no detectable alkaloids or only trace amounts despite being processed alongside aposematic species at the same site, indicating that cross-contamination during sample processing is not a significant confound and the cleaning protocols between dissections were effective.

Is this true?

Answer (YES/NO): YES